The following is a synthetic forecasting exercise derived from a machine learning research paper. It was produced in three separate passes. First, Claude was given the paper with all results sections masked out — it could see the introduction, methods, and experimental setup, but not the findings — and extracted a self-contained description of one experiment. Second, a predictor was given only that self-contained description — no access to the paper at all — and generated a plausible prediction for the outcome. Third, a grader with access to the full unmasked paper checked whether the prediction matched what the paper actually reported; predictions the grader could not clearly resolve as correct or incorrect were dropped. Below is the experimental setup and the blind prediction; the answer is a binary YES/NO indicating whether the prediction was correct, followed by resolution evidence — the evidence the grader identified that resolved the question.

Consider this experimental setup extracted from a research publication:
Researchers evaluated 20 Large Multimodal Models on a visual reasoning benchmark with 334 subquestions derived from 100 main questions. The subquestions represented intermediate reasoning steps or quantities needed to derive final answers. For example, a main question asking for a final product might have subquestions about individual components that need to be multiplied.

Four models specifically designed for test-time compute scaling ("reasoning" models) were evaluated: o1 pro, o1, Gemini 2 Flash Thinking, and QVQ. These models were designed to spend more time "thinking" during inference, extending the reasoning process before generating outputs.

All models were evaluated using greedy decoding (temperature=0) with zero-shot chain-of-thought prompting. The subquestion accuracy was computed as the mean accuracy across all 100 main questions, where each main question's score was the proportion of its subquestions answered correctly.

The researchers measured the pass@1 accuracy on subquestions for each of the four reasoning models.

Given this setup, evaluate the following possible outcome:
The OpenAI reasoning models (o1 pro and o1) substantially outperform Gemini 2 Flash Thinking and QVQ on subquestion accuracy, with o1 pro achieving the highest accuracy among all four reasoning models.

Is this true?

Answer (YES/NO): NO